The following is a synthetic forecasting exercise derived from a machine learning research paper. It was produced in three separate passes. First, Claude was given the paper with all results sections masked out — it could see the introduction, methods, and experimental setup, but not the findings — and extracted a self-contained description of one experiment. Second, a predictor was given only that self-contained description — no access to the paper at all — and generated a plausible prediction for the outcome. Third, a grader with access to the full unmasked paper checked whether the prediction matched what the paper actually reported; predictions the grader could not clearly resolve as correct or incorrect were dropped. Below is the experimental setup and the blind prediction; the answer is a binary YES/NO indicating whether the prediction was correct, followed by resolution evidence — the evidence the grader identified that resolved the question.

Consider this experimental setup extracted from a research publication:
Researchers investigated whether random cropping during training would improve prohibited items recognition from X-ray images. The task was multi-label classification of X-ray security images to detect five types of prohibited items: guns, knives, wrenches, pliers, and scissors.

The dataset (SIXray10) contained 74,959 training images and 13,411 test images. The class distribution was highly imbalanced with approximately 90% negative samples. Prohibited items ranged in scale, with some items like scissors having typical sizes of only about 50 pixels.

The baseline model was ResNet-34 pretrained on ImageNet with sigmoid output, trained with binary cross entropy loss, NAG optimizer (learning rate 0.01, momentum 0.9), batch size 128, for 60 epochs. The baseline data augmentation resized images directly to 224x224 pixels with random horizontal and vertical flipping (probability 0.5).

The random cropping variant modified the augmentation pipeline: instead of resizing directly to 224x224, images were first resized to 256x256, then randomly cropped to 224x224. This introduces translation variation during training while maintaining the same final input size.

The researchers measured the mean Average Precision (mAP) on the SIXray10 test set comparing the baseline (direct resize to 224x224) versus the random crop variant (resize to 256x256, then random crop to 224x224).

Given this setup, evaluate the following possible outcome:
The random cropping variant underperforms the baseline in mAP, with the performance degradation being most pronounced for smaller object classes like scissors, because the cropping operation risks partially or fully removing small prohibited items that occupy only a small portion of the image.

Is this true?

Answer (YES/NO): NO